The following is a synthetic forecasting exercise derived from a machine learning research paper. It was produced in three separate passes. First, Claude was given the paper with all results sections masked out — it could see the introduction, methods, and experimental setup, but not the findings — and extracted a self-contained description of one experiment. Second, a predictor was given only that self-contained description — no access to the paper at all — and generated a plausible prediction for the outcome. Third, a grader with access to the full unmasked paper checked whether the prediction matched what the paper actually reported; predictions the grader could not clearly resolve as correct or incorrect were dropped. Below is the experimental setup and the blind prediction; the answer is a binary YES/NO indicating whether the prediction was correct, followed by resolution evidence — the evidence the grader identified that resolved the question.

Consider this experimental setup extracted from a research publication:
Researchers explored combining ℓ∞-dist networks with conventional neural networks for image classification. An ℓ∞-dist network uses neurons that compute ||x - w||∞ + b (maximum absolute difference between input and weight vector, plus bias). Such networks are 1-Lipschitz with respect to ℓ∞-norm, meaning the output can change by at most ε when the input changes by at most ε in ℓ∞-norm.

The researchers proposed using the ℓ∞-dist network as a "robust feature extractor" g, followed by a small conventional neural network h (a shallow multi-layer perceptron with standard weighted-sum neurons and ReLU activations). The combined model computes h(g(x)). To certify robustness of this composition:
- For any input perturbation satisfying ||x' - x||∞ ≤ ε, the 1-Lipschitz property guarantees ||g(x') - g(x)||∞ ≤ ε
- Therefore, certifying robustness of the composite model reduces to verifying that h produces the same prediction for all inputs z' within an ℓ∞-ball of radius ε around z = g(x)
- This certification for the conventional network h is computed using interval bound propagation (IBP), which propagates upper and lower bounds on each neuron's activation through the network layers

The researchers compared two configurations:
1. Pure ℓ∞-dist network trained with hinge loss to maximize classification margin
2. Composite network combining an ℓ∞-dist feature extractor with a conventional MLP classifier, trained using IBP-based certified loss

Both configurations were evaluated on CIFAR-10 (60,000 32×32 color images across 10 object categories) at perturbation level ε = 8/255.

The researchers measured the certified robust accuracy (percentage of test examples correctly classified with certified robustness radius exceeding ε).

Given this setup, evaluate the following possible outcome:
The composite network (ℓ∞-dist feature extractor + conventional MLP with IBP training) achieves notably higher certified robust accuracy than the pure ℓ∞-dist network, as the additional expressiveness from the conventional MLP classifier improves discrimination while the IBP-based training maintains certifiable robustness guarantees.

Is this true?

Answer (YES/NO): YES